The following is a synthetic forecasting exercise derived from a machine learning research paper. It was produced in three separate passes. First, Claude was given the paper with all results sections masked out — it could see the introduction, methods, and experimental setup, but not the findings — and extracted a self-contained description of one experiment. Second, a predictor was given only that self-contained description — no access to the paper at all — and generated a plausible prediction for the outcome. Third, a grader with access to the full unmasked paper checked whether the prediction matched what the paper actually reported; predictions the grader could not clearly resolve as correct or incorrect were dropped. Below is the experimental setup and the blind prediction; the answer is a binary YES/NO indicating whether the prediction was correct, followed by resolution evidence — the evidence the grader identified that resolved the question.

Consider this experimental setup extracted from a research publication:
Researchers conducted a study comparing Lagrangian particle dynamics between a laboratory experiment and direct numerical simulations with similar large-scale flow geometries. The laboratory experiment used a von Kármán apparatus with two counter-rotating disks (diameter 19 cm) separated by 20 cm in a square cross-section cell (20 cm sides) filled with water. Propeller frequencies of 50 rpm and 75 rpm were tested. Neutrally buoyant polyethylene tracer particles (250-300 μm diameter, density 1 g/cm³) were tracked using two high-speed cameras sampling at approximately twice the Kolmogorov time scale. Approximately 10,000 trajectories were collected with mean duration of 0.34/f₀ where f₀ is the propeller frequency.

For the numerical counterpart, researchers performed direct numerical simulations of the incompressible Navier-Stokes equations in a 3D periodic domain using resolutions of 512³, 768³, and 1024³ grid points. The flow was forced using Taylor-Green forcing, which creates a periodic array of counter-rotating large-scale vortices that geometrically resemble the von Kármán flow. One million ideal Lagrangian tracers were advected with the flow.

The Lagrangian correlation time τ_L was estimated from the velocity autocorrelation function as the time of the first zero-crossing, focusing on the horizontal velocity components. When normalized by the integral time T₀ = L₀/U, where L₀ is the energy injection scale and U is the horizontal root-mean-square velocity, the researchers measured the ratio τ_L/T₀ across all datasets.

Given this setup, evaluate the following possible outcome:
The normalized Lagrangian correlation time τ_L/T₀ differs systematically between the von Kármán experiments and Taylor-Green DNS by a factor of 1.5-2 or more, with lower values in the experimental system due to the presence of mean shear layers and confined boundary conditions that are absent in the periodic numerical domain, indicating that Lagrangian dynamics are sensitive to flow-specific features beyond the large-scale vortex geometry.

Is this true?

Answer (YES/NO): NO